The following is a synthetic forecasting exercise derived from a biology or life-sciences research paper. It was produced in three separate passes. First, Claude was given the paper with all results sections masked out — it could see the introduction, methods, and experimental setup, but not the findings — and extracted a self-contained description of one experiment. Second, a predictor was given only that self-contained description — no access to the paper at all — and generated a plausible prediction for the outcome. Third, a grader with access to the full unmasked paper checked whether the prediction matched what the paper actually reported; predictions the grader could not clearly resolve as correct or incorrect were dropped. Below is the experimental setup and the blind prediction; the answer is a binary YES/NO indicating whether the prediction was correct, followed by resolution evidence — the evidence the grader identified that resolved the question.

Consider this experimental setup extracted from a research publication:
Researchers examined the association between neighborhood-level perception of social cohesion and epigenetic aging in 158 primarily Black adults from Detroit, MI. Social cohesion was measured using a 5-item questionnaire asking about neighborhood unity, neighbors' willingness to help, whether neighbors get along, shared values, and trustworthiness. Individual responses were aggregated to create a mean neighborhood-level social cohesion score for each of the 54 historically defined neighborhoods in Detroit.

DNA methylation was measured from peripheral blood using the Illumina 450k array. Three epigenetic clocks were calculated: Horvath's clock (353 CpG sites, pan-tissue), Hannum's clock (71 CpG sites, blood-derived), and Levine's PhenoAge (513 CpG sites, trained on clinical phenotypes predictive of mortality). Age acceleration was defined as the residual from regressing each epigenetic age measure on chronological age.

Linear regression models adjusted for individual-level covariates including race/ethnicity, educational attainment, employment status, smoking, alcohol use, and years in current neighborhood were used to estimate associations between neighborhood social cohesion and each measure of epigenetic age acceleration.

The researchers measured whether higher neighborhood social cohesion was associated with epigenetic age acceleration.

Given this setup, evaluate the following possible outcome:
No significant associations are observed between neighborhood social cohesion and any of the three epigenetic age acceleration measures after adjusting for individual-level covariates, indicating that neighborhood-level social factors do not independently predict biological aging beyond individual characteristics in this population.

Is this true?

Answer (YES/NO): YES